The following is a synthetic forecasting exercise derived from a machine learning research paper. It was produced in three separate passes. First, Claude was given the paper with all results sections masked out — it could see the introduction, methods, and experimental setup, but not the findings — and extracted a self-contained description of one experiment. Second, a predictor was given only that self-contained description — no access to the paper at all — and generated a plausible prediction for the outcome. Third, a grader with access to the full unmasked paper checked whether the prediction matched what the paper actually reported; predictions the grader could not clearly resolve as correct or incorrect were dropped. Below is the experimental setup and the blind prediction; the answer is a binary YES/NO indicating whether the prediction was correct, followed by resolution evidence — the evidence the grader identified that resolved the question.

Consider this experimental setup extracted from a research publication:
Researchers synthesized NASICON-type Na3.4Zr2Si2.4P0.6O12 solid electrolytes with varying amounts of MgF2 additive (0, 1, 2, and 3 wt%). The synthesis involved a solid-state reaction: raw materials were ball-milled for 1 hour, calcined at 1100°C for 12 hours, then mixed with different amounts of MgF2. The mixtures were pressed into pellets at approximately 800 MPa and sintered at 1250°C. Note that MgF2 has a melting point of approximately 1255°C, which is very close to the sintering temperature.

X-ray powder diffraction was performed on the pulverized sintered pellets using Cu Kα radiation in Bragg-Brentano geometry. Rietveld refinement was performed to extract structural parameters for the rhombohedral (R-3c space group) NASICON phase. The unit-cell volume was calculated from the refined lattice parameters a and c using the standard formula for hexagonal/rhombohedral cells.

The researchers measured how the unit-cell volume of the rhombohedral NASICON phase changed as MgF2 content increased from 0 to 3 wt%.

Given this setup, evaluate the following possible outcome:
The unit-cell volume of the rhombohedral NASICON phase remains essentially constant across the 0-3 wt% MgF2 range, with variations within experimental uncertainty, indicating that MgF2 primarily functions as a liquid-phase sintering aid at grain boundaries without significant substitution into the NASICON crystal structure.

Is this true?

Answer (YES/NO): NO